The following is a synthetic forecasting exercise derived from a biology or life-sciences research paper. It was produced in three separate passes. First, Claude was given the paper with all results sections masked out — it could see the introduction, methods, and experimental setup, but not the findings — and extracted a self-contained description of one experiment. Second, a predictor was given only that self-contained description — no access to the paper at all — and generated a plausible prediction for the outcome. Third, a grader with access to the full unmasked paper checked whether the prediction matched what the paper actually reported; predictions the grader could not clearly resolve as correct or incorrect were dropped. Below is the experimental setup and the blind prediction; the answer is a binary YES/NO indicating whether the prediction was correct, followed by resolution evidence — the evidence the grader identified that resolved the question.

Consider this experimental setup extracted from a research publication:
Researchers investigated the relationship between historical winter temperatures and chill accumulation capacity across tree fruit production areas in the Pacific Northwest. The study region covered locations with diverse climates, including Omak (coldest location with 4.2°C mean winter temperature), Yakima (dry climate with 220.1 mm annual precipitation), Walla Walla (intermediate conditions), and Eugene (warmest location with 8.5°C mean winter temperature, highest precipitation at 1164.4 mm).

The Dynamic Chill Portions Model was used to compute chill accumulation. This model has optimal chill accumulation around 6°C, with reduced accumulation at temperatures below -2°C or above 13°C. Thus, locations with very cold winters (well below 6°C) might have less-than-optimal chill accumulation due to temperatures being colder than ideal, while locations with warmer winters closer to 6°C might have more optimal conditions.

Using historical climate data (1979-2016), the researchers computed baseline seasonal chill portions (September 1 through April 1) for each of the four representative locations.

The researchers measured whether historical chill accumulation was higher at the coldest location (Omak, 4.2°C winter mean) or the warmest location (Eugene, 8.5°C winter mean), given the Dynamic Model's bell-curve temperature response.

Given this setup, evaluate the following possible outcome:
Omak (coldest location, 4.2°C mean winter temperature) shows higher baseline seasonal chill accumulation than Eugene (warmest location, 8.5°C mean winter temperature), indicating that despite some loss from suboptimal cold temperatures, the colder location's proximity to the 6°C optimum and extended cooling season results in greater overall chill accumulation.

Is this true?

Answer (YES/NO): NO